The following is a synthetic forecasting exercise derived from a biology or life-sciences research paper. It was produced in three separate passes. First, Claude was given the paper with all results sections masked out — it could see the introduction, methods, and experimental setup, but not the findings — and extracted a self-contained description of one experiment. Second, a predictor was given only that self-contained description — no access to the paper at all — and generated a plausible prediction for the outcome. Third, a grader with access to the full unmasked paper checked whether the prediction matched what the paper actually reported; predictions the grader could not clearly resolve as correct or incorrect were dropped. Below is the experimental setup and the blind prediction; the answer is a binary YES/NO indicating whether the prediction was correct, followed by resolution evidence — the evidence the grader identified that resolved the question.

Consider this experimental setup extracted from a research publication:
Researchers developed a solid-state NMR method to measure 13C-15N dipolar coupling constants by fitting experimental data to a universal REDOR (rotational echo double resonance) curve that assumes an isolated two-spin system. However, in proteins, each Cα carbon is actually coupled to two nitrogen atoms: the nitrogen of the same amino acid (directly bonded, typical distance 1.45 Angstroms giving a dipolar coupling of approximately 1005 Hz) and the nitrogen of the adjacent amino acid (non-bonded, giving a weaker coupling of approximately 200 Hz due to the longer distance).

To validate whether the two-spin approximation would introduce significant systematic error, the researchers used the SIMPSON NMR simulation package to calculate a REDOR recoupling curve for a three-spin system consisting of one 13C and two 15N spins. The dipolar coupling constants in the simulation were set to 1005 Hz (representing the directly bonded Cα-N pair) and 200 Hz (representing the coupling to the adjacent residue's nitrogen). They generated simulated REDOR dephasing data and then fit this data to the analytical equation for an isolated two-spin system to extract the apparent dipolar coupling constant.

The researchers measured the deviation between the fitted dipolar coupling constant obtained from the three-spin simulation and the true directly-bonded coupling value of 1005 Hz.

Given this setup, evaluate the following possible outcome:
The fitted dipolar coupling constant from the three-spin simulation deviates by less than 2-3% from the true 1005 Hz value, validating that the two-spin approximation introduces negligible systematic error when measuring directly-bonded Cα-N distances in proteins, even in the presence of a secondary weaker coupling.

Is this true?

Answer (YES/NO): YES